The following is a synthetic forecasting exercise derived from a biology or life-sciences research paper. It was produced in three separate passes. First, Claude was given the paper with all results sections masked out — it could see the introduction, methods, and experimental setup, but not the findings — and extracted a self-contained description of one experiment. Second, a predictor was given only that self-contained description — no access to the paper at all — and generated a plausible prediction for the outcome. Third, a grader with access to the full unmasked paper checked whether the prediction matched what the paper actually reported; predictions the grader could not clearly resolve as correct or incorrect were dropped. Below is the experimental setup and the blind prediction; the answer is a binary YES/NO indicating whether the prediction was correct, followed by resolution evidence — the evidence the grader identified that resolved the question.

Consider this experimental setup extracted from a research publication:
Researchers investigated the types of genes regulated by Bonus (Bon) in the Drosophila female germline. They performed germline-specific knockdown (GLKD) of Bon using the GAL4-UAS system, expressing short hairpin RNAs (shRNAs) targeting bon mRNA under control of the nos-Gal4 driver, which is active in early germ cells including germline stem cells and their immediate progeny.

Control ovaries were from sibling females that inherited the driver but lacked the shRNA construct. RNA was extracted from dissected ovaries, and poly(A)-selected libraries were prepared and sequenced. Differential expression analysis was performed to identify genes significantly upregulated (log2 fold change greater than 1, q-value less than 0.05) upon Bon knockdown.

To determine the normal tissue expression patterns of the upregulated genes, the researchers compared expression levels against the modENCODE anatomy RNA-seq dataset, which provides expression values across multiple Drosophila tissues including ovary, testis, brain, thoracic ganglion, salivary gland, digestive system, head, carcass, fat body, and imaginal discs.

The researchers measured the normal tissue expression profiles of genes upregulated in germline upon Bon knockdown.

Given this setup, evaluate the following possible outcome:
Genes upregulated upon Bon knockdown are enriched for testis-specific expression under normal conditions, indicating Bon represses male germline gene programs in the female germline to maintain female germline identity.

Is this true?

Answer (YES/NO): NO